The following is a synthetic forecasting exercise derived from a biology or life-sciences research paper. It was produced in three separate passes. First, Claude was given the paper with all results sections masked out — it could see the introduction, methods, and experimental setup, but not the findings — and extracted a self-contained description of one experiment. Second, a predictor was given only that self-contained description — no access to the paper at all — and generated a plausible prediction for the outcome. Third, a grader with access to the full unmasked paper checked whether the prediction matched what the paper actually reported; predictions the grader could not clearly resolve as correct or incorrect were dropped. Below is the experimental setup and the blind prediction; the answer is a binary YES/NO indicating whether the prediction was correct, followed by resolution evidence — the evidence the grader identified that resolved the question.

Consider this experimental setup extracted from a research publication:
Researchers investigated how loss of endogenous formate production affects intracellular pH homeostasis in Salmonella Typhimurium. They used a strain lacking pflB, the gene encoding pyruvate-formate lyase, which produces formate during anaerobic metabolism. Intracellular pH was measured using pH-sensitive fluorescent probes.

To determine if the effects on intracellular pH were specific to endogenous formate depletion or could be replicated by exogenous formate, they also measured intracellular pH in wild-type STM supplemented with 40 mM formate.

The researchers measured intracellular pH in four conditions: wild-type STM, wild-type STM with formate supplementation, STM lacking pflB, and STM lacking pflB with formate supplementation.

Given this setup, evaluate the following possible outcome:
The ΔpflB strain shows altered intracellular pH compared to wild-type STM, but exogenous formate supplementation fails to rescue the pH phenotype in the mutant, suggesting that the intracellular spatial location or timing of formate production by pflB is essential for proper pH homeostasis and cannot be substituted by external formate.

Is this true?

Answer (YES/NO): NO